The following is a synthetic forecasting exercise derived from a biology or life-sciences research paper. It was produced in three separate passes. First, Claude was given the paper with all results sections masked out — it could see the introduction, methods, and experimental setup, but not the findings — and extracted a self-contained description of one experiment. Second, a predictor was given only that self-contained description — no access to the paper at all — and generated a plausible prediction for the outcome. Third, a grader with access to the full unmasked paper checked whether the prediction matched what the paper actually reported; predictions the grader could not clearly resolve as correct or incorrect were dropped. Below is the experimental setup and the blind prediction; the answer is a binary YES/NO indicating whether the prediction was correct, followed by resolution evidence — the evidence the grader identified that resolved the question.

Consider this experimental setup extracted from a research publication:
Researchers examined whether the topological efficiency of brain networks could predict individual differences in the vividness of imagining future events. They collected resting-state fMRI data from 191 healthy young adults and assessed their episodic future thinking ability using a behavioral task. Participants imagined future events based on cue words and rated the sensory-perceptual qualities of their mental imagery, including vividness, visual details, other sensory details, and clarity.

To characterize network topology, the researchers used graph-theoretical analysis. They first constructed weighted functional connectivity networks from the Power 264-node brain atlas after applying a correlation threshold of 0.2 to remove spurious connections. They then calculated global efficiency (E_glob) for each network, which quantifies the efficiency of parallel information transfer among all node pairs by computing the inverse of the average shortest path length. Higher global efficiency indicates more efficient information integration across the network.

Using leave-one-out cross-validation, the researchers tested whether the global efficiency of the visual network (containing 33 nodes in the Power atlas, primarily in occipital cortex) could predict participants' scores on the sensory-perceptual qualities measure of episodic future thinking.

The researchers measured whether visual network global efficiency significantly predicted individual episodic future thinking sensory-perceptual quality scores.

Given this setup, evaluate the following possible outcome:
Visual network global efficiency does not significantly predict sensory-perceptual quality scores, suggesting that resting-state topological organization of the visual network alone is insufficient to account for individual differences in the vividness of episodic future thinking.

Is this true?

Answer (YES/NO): NO